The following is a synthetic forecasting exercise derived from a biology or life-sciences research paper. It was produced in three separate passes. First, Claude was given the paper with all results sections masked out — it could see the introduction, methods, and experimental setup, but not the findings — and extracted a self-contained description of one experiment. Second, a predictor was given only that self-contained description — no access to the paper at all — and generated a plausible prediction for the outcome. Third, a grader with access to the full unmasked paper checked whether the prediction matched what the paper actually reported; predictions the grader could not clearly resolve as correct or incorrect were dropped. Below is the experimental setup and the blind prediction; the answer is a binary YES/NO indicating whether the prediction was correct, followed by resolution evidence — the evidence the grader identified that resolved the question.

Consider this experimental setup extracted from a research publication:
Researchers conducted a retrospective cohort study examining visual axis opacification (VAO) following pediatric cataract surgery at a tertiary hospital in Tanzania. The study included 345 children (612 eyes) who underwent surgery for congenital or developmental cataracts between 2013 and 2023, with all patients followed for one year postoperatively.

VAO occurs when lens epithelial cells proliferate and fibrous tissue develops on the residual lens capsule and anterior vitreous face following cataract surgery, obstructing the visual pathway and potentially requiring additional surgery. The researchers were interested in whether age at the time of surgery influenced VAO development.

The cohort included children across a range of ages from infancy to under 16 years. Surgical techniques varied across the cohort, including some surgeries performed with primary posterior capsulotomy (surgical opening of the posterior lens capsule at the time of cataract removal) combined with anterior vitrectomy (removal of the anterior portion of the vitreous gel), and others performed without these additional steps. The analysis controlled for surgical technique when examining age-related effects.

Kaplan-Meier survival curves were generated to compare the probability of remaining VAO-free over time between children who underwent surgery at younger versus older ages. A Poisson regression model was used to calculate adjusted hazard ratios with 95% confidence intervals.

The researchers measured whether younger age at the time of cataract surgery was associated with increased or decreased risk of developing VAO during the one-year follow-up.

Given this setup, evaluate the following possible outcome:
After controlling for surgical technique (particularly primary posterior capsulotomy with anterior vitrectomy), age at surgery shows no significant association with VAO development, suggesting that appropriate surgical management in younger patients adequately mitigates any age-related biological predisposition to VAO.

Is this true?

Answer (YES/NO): NO